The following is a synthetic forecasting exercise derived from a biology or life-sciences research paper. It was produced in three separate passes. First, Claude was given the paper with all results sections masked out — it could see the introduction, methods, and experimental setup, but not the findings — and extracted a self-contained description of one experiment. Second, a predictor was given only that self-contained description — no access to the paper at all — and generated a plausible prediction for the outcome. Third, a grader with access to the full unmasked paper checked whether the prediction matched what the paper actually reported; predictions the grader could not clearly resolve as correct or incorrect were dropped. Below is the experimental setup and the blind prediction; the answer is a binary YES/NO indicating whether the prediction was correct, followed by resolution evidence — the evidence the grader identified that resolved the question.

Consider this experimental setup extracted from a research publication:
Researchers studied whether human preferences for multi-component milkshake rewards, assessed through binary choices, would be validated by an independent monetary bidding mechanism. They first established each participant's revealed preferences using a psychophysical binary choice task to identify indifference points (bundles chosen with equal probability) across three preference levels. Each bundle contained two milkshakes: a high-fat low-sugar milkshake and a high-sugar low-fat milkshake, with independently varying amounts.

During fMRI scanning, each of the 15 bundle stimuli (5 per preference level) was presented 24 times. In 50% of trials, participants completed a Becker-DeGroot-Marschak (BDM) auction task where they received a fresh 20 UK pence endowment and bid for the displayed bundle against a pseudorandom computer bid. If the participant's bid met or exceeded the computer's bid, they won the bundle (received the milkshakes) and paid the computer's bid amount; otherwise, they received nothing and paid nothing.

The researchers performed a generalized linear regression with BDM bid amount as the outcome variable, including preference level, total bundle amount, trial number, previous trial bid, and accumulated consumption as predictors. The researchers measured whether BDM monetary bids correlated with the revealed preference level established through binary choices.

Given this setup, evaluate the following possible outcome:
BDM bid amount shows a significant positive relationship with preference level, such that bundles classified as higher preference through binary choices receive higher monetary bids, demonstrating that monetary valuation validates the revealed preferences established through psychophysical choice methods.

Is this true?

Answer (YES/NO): YES